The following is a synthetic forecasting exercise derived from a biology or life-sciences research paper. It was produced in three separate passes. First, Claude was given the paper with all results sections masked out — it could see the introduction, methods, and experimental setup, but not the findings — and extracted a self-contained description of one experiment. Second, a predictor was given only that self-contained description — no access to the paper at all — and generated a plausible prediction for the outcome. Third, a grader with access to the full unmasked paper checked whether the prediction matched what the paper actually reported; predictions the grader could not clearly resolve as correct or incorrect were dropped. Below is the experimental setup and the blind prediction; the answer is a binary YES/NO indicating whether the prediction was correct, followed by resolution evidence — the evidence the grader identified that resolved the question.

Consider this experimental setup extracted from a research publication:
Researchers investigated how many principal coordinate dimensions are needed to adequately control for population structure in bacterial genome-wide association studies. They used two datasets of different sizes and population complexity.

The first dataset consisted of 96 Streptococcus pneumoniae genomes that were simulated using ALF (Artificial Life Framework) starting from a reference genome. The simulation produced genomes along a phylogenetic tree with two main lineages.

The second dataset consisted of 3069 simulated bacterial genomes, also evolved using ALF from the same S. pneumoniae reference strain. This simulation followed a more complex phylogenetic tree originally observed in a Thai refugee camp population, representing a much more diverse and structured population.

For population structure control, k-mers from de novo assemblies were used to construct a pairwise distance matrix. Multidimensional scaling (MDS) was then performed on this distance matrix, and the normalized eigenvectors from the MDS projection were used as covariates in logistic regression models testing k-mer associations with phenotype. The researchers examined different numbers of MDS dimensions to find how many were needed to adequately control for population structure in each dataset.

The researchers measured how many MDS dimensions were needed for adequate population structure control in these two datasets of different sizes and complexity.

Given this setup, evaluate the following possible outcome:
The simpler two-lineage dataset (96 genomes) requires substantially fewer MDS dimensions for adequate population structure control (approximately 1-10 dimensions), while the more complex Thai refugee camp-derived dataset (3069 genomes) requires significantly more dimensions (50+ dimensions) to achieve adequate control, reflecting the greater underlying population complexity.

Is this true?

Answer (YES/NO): NO